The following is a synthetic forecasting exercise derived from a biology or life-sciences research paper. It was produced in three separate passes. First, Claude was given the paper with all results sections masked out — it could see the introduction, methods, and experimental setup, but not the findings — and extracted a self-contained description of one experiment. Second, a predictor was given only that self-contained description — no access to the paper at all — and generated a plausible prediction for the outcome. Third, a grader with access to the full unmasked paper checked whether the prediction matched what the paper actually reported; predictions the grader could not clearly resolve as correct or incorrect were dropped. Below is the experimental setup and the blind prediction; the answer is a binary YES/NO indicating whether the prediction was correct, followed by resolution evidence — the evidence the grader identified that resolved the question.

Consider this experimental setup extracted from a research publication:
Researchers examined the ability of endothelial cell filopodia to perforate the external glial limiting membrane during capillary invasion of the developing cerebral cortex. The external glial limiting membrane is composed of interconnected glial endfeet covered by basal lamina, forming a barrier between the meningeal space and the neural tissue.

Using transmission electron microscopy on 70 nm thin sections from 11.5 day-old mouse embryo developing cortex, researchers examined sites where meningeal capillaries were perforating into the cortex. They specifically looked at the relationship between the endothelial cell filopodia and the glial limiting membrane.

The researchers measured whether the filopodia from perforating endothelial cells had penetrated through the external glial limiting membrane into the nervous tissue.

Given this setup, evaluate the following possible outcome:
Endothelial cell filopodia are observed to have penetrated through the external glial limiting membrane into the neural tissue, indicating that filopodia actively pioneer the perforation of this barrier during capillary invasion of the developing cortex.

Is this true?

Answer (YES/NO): YES